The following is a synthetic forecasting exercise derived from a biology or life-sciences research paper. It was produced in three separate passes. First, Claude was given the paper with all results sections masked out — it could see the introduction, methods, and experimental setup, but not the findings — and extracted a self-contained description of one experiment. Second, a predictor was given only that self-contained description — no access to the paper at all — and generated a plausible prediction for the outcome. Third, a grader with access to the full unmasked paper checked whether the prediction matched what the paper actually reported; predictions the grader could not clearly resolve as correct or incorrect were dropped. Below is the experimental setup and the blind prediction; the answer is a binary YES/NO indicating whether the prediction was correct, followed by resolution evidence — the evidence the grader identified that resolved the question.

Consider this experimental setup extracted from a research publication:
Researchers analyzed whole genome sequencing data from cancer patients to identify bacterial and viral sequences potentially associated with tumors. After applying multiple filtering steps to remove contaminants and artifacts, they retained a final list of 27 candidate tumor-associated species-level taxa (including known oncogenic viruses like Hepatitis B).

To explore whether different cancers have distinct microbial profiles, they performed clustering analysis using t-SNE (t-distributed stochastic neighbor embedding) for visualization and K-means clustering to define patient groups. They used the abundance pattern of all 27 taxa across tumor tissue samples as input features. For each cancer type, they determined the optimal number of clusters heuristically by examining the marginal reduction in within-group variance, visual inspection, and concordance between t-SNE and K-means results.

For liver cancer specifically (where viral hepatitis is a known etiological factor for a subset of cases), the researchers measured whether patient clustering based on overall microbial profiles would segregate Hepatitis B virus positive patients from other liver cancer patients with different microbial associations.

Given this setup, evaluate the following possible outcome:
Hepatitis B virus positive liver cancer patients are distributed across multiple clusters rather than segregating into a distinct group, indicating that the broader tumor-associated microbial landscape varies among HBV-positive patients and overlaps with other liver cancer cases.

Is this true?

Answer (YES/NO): NO